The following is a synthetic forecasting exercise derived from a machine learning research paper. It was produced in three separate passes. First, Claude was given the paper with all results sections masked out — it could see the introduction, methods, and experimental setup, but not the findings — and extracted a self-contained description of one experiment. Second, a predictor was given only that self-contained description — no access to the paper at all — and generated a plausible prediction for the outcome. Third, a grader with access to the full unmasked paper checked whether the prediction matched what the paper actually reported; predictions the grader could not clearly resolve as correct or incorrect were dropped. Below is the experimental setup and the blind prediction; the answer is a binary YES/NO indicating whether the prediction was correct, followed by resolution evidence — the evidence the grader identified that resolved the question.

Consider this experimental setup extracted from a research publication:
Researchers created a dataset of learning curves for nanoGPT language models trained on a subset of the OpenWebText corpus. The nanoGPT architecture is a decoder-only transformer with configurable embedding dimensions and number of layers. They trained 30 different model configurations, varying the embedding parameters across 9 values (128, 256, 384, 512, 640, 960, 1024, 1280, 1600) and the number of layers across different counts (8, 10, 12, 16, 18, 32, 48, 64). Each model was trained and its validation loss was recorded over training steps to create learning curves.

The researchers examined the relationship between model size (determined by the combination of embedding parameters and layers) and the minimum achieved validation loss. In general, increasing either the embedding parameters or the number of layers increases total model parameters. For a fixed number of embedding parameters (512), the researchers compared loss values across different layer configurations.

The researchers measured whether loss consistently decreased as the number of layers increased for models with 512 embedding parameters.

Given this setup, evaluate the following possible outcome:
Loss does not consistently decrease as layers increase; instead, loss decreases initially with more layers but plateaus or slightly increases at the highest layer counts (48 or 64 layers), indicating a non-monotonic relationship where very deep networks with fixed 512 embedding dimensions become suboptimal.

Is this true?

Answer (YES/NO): NO